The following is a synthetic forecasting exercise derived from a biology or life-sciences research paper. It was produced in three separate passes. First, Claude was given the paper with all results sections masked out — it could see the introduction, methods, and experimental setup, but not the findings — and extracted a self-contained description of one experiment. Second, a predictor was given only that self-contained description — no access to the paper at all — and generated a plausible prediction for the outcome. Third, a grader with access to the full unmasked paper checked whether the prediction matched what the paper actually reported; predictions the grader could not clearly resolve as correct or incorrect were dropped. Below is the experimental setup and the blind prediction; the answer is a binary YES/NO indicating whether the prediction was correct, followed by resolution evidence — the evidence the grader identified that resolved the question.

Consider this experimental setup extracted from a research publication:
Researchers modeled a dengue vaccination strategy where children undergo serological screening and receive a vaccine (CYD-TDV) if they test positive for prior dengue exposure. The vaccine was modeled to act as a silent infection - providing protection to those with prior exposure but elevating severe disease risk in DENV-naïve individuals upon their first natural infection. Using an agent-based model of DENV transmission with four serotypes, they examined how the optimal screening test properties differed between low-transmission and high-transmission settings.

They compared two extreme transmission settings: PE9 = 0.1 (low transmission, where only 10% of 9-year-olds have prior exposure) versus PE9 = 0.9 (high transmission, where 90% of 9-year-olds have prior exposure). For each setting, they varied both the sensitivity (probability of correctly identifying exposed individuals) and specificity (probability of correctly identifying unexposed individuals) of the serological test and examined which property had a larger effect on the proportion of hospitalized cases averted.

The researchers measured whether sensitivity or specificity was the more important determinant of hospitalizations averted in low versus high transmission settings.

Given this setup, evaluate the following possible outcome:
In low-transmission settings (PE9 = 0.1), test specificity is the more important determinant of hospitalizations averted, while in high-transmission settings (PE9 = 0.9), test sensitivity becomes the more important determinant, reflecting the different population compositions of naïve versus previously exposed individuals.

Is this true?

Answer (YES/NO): YES